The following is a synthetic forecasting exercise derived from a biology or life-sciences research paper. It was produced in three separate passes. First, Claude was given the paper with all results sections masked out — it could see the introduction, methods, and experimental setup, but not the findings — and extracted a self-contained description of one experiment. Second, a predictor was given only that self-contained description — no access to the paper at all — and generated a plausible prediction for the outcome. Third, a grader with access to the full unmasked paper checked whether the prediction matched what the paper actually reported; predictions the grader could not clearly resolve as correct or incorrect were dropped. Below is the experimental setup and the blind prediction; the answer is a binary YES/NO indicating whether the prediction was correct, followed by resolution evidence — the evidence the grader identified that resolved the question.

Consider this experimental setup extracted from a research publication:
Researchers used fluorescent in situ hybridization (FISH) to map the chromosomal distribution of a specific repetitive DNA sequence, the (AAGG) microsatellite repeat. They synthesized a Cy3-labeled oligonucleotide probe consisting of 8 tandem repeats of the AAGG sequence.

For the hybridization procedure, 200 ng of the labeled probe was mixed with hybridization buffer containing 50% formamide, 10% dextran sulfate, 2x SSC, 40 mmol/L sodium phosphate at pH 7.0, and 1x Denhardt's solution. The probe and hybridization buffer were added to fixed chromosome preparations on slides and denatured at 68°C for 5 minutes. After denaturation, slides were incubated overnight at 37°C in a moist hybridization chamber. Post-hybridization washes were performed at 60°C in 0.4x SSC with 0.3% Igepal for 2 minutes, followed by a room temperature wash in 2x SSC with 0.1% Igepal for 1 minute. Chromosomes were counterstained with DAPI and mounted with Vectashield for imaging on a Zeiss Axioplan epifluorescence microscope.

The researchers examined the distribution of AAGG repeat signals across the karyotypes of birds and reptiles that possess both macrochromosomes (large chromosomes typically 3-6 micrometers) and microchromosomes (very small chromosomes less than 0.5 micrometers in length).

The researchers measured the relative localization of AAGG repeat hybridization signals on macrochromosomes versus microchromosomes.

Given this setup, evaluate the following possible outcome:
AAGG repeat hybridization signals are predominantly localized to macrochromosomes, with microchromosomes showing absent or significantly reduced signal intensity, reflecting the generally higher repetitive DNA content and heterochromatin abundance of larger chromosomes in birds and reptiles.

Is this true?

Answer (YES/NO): NO